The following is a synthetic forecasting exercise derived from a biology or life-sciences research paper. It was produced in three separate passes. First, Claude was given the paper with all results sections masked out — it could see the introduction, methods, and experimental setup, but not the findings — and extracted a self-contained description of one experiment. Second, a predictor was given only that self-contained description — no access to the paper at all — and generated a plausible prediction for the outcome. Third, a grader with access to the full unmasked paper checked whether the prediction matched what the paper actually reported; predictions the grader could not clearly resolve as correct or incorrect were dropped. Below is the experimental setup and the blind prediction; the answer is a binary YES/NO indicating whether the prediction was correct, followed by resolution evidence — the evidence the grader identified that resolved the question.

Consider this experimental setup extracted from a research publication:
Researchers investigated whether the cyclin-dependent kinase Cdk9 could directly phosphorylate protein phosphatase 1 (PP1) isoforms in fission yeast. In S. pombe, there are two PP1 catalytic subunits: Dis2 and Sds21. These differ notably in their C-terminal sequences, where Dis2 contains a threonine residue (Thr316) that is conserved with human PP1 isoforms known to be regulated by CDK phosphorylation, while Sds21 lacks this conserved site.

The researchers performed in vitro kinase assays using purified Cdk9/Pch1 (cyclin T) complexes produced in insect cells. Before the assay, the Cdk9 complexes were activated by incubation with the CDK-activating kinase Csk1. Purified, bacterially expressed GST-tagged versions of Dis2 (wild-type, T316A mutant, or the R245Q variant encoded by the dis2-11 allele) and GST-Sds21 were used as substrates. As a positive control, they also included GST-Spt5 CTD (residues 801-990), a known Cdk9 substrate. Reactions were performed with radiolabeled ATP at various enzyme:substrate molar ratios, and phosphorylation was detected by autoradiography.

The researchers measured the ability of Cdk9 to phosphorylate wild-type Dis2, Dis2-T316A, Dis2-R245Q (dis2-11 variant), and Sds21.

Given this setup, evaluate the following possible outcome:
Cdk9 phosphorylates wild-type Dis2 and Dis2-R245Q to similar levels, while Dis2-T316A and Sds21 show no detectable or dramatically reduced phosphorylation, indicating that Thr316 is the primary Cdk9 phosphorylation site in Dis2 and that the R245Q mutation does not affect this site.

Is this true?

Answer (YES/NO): YES